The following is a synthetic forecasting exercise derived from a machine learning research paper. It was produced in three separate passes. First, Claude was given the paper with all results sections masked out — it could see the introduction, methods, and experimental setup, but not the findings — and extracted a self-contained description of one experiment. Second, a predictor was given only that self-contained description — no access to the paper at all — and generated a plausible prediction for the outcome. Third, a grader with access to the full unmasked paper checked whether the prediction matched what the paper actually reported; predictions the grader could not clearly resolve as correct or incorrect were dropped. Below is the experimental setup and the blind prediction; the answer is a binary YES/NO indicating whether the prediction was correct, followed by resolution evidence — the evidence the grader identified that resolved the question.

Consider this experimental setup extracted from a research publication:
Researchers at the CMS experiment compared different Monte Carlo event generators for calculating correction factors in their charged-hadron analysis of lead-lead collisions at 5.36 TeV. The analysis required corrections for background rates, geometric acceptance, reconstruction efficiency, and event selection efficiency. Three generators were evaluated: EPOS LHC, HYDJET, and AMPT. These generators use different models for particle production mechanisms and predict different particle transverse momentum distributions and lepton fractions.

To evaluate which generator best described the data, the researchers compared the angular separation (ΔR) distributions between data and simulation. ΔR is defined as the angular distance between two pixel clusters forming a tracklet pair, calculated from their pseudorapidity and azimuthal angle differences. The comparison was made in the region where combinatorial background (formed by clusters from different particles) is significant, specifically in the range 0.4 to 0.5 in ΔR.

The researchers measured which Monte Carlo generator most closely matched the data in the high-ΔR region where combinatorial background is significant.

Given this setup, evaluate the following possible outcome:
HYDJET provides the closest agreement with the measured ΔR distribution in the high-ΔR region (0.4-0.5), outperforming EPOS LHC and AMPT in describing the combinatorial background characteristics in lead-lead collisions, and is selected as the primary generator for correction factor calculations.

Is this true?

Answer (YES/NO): NO